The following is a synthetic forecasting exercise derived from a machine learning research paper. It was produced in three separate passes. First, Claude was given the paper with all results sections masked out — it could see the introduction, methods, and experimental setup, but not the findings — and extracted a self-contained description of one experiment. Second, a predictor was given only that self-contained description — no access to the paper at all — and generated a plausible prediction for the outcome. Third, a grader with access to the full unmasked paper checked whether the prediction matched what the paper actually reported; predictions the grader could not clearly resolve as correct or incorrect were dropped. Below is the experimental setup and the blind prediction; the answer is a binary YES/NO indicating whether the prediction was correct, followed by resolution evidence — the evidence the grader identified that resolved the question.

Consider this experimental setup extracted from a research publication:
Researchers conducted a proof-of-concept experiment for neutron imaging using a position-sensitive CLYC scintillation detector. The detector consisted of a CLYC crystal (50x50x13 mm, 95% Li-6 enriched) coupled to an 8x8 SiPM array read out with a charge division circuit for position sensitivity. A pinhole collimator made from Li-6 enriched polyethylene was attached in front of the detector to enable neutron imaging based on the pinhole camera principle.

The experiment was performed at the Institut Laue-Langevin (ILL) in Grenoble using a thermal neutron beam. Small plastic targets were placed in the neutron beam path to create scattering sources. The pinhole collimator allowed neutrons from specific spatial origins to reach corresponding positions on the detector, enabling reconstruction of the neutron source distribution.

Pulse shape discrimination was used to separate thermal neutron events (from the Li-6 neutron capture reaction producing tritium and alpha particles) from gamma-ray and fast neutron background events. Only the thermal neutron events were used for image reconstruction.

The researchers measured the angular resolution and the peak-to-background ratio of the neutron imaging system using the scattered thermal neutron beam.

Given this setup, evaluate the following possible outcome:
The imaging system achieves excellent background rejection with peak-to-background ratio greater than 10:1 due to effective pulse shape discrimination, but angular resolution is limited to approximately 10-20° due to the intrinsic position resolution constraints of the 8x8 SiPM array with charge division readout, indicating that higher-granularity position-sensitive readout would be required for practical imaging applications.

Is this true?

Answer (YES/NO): NO